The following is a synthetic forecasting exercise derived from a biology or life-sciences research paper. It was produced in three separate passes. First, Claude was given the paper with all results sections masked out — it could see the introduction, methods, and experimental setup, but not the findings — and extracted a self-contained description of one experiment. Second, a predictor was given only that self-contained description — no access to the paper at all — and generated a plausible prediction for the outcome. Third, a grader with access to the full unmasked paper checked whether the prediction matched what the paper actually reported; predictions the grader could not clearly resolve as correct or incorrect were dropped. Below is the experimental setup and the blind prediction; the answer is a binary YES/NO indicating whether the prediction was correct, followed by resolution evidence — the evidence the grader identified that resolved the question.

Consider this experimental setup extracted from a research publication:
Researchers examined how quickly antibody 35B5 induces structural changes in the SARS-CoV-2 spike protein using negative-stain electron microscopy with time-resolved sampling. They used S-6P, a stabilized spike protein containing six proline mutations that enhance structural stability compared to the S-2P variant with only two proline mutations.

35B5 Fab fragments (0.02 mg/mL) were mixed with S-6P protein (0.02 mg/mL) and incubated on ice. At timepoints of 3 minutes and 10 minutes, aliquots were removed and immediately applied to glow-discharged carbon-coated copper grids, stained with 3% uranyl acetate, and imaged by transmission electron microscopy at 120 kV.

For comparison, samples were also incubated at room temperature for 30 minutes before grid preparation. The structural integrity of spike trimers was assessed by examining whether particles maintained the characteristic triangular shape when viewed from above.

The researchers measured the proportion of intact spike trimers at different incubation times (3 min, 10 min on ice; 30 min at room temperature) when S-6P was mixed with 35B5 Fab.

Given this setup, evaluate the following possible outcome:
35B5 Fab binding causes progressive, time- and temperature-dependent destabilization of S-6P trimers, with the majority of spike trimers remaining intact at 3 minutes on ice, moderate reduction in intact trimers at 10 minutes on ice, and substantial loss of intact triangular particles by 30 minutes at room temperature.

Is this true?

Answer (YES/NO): NO